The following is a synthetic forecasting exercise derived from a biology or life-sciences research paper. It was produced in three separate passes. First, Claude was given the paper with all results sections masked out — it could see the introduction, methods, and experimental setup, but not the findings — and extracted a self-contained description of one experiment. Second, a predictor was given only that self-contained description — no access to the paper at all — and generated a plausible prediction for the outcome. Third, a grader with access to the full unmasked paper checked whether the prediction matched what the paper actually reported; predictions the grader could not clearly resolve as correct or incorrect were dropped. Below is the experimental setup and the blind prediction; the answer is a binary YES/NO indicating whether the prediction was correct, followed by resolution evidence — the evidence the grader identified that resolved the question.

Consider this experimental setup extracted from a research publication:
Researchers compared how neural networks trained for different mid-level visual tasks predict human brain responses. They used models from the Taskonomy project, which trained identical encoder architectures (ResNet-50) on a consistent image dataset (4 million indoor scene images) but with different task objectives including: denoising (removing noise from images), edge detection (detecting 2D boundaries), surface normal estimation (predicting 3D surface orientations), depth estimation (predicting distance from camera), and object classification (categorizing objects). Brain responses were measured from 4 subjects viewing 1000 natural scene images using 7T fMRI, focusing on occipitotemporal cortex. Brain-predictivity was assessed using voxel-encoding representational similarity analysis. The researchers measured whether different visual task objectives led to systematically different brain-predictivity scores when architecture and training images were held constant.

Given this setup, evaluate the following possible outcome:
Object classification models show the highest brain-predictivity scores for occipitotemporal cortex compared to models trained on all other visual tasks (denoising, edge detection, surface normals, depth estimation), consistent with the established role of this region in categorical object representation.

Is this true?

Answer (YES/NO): YES